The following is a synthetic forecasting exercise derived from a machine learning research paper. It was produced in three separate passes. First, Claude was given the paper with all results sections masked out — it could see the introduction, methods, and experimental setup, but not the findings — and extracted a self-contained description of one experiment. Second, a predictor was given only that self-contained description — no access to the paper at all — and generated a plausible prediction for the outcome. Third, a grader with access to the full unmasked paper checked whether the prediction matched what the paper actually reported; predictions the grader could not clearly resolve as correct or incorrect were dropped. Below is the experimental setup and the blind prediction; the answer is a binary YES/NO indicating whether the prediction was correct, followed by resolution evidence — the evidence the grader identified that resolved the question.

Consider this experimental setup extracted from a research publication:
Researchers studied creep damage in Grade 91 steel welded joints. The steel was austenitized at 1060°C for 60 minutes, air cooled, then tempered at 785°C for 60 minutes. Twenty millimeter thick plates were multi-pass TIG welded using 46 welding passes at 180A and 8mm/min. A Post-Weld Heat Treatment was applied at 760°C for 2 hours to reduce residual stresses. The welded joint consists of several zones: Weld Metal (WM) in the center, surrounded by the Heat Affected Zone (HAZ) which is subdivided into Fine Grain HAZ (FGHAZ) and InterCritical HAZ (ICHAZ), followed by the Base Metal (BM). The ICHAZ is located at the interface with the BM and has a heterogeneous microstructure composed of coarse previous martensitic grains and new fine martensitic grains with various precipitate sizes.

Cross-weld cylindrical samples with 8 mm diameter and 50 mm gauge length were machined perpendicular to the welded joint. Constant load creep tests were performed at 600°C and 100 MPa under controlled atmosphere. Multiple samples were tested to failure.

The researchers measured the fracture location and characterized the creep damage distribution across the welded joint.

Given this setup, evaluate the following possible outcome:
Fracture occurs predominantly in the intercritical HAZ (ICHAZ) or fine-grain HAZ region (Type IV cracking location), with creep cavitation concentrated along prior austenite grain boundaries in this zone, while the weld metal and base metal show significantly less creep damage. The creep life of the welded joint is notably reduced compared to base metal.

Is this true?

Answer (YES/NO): YES